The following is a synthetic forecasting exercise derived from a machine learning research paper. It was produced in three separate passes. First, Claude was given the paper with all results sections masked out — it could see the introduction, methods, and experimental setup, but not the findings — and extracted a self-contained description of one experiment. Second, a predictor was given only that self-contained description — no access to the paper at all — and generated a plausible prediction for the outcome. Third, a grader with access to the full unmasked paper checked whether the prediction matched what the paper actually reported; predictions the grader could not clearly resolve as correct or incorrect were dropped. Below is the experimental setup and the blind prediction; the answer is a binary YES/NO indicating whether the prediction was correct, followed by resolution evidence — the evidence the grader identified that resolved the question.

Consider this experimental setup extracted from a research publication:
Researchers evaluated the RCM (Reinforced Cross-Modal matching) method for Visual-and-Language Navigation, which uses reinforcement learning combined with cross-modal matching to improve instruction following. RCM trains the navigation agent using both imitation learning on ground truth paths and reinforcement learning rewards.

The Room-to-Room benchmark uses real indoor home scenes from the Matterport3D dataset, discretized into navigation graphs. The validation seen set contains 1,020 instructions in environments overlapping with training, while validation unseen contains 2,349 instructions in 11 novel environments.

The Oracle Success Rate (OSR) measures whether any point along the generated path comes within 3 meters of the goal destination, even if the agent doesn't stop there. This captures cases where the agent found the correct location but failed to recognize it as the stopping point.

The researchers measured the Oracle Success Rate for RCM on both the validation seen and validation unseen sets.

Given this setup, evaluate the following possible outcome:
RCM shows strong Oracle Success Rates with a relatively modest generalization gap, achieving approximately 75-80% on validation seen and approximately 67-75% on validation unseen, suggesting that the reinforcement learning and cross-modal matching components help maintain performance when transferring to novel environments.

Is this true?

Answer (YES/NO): NO